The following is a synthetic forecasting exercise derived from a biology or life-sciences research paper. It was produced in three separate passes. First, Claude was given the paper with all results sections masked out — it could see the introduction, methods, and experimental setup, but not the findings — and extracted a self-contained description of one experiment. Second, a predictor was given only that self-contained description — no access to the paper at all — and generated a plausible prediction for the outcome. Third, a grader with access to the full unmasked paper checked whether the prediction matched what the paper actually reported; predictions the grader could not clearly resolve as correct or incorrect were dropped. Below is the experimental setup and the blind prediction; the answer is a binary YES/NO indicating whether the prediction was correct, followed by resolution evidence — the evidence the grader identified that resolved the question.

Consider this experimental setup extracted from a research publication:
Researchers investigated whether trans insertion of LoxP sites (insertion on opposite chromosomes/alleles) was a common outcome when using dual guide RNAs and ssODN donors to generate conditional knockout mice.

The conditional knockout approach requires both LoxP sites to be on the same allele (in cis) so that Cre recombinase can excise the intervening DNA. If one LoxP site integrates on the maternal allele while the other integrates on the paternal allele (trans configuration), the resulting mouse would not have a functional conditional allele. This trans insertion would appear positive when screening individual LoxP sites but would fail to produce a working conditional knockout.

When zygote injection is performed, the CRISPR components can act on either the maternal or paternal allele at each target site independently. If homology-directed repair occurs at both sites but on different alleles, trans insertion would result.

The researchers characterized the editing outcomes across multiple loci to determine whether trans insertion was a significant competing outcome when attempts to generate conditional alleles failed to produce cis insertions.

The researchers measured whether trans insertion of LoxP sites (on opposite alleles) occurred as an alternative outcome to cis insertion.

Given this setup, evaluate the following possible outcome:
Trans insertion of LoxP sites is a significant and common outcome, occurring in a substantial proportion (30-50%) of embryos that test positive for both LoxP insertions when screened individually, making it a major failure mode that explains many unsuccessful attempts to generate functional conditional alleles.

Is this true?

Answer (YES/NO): NO